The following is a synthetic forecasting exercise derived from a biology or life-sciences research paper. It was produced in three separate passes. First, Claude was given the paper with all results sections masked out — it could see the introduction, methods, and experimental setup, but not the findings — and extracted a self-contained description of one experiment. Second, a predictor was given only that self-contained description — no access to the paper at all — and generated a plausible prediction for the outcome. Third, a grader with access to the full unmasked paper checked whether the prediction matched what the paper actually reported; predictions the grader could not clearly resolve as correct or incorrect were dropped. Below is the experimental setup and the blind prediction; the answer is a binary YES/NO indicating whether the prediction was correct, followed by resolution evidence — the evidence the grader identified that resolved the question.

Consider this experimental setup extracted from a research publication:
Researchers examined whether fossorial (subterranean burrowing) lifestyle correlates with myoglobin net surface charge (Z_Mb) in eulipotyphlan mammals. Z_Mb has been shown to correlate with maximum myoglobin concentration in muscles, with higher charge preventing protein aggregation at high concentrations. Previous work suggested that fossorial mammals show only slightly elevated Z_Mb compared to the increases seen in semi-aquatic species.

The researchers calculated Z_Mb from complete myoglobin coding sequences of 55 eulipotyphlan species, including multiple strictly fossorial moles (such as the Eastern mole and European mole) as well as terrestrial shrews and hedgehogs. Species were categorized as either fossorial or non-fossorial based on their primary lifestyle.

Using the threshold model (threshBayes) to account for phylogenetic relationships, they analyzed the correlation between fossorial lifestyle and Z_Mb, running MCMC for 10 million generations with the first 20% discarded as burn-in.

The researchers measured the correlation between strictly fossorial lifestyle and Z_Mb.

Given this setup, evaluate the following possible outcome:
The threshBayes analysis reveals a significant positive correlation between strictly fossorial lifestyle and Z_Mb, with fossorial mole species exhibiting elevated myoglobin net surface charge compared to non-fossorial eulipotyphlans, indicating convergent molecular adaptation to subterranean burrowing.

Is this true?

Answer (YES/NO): NO